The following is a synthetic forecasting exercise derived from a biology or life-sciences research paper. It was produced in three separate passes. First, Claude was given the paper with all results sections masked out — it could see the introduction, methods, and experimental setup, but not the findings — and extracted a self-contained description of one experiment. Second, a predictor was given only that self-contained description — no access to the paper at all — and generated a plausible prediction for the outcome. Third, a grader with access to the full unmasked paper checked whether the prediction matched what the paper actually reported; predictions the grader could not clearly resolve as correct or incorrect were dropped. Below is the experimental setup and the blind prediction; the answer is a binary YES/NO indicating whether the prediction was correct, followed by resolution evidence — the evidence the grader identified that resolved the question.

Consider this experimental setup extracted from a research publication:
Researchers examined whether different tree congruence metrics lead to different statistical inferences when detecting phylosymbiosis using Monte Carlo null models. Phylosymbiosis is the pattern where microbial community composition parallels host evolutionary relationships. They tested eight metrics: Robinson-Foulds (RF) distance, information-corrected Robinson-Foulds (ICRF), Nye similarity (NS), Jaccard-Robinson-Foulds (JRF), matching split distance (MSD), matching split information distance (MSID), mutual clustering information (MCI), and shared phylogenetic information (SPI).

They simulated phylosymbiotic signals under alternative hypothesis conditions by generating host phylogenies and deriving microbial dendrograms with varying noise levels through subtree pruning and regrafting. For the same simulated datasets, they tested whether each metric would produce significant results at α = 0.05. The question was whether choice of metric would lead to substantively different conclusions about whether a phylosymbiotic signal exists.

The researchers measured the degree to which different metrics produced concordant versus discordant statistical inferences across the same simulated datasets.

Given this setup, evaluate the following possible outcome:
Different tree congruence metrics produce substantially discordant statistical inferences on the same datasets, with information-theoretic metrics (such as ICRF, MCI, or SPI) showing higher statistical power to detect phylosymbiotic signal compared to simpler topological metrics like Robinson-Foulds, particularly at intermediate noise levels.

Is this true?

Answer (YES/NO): NO